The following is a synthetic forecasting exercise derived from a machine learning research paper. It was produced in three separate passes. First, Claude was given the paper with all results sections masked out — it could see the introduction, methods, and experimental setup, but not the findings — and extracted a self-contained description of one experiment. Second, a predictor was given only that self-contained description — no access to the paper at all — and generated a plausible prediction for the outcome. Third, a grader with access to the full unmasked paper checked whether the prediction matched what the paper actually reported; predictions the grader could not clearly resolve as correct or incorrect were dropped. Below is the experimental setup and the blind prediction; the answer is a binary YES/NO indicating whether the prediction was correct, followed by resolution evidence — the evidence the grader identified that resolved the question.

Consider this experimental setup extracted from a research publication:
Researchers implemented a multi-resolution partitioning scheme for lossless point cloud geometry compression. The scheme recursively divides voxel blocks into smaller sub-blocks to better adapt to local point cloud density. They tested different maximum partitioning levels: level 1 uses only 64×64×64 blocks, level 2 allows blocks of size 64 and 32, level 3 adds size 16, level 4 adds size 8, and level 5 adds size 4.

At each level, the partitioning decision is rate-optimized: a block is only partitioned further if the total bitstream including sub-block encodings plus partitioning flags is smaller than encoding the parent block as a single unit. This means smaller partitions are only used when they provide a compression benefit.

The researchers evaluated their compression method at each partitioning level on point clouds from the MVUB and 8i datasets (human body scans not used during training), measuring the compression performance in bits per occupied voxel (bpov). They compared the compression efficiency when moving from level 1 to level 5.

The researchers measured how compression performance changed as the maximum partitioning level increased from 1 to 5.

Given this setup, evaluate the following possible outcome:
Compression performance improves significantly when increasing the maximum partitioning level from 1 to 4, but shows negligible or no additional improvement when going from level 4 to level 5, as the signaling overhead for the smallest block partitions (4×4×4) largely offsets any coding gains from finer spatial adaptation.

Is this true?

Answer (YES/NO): YES